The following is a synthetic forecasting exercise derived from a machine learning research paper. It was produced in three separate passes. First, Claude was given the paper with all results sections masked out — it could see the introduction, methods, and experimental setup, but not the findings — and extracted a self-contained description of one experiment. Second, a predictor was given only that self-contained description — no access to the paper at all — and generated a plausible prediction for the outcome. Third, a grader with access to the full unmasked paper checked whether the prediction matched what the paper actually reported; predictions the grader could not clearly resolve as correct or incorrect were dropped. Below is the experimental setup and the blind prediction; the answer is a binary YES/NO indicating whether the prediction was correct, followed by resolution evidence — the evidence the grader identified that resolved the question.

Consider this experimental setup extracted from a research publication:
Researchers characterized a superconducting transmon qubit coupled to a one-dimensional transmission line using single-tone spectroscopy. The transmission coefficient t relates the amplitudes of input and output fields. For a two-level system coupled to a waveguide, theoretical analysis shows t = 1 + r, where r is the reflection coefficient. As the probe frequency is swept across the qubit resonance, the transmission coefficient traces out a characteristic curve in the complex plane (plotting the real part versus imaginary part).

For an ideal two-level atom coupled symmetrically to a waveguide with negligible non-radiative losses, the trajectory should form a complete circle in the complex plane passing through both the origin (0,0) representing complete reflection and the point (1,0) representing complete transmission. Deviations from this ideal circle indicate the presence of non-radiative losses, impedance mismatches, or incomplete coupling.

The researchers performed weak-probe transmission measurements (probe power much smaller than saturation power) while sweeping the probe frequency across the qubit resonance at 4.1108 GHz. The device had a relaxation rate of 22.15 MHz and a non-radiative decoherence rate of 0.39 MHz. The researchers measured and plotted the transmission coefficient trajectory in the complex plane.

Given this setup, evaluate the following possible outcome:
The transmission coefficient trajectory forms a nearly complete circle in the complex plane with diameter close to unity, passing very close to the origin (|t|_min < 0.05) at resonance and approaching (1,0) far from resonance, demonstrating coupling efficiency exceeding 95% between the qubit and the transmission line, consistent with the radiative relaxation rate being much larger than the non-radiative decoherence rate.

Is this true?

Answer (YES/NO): NO